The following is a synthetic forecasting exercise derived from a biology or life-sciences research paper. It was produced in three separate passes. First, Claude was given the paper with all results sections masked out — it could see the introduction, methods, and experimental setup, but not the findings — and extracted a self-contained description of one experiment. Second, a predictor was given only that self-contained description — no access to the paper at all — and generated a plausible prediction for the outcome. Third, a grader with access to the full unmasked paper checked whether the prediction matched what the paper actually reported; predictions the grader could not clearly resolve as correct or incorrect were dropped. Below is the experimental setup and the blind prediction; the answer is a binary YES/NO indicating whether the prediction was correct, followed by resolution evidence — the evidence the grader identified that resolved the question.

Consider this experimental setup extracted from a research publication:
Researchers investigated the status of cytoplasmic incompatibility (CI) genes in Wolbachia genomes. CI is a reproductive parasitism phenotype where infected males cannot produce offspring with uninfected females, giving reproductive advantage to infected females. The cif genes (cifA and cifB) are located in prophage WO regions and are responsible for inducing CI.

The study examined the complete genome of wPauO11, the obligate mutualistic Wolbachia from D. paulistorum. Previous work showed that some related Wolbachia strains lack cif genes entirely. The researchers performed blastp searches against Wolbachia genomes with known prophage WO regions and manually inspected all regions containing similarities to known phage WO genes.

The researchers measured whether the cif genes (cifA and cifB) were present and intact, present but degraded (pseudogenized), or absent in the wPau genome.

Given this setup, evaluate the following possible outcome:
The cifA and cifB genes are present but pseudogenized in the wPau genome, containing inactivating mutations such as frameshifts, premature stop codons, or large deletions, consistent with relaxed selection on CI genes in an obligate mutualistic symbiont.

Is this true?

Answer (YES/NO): NO